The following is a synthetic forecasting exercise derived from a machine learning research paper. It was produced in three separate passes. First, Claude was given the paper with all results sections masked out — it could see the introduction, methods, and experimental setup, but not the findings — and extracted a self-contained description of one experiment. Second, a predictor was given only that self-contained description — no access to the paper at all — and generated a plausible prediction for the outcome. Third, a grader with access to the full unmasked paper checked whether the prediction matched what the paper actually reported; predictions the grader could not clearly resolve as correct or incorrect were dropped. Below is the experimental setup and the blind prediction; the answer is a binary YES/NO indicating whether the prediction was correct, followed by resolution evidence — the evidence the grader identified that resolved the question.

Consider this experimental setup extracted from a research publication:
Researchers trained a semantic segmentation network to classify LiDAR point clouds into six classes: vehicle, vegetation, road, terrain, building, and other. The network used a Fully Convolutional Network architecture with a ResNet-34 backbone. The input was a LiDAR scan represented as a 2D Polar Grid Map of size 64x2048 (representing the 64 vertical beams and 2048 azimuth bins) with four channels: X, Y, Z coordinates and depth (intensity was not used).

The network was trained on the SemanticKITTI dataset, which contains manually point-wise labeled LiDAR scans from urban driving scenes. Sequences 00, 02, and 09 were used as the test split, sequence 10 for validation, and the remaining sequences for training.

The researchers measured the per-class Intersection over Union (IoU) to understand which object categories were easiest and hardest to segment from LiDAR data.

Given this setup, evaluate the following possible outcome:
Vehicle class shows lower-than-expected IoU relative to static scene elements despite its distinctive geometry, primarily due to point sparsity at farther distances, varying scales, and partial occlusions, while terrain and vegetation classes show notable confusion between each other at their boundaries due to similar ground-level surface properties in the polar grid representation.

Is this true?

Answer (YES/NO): NO